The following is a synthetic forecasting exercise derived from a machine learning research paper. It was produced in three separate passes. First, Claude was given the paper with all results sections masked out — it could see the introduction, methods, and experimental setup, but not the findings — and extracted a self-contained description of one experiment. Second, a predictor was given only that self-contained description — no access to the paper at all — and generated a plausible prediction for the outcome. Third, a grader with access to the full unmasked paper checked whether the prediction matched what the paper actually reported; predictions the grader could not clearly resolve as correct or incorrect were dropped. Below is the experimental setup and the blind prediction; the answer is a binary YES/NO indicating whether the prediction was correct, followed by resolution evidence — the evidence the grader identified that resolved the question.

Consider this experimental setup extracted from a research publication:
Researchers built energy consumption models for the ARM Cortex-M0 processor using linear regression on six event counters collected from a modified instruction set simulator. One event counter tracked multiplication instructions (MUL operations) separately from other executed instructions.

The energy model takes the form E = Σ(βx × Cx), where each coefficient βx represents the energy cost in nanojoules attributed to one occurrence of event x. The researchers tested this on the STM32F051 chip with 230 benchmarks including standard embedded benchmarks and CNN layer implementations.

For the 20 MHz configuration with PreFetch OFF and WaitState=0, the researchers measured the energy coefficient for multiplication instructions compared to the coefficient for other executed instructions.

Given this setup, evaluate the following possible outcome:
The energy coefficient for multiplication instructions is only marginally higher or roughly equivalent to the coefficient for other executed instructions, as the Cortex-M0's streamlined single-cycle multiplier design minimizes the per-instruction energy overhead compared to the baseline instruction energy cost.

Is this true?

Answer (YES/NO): NO